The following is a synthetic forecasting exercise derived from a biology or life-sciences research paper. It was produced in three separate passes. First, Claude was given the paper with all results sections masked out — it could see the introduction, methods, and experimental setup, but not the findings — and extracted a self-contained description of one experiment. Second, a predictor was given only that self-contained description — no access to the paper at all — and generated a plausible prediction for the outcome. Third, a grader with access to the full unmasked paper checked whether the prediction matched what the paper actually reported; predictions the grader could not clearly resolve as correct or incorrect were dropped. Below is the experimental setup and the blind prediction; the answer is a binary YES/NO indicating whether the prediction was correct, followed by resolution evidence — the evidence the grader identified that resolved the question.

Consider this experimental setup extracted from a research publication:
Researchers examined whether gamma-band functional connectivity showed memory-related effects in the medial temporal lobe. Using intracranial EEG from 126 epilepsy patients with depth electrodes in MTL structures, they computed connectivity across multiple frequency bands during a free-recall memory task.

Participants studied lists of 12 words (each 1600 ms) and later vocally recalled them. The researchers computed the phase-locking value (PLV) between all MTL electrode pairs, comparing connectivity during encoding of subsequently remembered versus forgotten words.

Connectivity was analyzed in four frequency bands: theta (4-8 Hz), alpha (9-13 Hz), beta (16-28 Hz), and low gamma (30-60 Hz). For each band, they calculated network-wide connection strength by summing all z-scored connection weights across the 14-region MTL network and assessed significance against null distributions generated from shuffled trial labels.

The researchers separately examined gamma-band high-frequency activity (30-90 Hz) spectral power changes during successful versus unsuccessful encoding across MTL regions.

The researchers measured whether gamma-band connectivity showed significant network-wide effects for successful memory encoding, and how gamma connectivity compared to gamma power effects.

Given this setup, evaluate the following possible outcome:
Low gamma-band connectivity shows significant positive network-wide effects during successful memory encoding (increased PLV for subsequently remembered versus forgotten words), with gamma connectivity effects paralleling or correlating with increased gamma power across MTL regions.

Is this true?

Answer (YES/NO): NO